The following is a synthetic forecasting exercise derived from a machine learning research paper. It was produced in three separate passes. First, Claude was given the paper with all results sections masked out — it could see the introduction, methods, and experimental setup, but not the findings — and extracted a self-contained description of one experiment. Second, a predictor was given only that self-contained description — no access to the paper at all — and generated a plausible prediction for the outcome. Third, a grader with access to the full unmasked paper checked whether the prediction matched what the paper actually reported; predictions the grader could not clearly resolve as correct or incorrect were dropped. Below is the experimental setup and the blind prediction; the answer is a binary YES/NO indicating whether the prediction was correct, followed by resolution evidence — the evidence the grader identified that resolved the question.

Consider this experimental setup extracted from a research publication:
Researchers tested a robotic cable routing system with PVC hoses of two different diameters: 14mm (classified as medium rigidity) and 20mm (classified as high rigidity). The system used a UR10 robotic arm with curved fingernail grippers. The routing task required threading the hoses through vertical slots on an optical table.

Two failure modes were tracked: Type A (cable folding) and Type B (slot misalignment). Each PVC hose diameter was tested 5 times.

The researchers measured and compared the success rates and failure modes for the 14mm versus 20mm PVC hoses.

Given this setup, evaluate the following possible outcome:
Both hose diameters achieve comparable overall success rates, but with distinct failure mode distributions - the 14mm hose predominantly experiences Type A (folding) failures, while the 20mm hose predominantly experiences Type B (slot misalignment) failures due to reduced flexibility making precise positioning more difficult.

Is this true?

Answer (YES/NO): NO